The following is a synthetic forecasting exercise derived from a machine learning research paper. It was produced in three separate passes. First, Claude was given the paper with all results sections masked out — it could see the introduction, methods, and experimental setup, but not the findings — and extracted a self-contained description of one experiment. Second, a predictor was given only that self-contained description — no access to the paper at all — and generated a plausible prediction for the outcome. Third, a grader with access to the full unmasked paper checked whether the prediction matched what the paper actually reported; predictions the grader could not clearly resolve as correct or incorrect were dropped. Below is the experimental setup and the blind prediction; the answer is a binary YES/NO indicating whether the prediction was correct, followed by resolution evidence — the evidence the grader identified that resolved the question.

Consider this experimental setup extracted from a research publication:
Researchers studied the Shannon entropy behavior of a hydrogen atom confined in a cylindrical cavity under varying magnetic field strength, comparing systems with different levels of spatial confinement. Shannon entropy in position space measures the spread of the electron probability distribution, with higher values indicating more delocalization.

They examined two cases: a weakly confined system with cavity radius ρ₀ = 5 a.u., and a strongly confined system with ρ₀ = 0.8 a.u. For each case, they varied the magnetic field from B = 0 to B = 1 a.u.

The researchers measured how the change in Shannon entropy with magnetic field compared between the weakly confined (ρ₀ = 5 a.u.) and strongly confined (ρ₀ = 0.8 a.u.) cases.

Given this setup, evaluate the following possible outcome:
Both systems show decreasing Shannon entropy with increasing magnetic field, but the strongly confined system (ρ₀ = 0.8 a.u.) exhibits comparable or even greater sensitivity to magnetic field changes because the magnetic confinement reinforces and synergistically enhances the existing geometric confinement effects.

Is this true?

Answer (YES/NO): NO